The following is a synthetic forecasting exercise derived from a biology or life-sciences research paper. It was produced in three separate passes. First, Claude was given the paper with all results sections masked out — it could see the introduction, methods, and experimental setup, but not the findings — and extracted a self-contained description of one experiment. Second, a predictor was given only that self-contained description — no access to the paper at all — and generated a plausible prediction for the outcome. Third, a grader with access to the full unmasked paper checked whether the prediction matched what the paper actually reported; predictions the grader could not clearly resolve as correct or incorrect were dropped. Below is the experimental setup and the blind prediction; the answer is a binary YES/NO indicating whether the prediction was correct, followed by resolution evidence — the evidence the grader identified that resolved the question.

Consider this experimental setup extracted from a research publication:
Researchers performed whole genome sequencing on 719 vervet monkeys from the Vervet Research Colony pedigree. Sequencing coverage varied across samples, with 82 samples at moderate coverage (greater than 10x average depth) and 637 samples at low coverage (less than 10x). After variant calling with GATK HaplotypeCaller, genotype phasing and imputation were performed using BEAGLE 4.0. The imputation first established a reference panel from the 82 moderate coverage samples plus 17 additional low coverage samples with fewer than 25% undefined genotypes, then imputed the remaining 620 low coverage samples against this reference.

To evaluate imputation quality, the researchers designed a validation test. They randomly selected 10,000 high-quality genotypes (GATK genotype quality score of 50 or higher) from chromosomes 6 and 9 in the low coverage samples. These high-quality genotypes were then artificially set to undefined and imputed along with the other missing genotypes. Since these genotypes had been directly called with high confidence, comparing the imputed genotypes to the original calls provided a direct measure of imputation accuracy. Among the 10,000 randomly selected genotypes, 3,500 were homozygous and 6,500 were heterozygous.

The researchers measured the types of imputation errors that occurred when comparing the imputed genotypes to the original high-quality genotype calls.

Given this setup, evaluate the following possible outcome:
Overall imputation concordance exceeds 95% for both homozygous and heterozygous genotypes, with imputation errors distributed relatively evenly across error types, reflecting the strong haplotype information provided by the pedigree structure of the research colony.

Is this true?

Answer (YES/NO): NO